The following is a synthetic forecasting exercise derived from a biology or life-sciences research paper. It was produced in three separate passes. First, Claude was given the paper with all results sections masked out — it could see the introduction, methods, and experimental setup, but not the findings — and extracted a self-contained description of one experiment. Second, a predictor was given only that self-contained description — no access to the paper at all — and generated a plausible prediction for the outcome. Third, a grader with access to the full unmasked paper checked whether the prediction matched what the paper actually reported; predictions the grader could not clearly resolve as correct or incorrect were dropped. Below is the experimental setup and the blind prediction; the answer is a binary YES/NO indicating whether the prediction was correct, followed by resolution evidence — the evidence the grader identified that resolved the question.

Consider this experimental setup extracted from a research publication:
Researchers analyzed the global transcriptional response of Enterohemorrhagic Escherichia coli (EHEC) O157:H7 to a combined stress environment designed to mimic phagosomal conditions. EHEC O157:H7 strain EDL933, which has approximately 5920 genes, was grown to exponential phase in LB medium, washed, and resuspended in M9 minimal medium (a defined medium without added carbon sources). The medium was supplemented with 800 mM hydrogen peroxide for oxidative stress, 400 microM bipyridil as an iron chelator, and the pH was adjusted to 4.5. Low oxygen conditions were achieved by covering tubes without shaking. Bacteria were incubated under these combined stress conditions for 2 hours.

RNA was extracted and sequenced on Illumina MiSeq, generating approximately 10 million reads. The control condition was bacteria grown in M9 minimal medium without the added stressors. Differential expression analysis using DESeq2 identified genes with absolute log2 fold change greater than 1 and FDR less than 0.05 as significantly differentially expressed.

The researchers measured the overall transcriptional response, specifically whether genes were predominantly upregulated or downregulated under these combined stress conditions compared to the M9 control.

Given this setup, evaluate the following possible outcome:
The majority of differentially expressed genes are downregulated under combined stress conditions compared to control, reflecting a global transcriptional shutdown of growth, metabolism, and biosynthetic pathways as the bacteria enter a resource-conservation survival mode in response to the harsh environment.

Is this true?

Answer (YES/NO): NO